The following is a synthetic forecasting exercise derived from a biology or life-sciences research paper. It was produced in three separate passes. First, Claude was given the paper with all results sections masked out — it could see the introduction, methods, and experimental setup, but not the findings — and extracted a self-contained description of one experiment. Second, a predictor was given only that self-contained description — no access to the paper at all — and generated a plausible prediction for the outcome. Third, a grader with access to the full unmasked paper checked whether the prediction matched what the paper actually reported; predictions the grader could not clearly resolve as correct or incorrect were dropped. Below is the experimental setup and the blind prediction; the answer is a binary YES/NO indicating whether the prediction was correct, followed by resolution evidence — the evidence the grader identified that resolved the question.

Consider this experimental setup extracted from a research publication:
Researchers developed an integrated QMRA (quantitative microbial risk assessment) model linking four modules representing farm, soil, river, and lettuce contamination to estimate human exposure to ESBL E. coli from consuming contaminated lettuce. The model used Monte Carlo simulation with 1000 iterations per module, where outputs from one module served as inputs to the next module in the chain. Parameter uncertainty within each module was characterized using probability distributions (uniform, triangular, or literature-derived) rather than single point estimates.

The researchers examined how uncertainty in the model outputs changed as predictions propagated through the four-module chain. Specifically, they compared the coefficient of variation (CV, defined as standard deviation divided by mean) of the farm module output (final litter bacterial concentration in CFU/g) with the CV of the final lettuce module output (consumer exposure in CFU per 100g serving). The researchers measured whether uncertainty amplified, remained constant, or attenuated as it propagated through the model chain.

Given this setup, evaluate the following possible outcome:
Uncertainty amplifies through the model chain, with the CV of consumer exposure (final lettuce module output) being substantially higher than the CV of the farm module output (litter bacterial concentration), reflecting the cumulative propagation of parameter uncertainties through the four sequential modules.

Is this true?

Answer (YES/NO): YES